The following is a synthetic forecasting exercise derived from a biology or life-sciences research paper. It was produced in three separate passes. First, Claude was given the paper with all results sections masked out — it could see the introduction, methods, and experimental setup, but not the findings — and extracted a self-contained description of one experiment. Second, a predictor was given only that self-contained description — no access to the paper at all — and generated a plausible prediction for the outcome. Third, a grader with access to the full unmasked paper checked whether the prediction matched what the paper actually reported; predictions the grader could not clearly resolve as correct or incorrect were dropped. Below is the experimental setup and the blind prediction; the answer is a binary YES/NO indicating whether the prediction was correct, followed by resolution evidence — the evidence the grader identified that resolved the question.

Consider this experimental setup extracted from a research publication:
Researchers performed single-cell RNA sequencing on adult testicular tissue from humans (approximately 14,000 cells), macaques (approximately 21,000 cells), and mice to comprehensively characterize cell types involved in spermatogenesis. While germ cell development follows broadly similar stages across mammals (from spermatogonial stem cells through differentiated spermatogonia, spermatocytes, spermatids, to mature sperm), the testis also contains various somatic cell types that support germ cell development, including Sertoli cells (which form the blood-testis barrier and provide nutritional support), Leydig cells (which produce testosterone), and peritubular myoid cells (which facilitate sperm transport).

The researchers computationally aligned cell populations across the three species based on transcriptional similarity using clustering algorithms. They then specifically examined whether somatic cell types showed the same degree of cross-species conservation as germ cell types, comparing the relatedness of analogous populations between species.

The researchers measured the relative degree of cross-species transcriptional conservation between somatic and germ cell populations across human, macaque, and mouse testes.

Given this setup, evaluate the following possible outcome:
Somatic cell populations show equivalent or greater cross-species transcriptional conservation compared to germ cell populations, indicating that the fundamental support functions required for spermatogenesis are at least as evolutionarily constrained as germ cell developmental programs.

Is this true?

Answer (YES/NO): NO